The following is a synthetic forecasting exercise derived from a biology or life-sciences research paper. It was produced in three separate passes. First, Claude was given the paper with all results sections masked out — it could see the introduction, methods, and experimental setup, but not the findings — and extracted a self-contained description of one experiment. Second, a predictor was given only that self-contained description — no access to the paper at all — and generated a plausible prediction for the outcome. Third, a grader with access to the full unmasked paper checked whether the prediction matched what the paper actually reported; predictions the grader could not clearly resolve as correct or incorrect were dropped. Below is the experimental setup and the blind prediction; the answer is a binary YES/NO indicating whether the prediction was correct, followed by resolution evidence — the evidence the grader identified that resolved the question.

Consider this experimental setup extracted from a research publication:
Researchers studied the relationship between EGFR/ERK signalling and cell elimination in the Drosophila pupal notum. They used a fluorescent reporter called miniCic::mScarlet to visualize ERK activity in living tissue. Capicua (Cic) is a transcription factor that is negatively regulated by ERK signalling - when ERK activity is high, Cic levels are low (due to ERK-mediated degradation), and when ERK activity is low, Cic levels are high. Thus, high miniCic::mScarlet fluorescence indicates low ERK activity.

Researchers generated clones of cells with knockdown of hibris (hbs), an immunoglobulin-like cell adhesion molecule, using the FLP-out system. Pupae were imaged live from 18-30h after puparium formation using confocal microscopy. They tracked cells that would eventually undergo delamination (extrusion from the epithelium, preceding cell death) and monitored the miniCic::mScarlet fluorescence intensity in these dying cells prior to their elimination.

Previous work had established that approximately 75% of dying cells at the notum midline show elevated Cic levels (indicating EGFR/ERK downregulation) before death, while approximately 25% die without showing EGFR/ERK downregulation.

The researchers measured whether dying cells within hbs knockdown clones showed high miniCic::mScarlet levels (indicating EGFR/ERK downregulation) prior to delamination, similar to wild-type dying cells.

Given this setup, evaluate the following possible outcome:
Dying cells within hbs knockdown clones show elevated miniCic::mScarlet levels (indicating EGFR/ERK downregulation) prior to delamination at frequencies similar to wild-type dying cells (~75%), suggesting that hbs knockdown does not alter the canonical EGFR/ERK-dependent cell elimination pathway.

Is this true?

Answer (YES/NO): NO